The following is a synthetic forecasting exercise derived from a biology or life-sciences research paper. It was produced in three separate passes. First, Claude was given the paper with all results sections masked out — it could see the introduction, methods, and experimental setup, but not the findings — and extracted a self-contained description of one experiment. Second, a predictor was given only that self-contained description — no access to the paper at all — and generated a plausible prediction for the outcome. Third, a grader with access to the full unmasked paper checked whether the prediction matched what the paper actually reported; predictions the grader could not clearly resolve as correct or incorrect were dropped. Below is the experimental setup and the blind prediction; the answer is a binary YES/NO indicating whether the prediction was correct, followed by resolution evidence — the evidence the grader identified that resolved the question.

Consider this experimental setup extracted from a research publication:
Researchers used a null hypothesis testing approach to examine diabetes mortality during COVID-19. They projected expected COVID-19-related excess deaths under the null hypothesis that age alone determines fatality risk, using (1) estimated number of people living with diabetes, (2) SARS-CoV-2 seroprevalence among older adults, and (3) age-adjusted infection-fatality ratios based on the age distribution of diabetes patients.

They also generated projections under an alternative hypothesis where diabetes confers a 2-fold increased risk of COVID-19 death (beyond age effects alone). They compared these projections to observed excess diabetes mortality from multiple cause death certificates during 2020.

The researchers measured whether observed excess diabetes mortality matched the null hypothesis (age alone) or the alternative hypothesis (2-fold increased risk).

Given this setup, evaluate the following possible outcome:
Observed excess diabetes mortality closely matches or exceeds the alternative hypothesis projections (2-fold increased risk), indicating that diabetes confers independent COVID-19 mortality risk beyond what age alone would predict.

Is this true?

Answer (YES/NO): NO